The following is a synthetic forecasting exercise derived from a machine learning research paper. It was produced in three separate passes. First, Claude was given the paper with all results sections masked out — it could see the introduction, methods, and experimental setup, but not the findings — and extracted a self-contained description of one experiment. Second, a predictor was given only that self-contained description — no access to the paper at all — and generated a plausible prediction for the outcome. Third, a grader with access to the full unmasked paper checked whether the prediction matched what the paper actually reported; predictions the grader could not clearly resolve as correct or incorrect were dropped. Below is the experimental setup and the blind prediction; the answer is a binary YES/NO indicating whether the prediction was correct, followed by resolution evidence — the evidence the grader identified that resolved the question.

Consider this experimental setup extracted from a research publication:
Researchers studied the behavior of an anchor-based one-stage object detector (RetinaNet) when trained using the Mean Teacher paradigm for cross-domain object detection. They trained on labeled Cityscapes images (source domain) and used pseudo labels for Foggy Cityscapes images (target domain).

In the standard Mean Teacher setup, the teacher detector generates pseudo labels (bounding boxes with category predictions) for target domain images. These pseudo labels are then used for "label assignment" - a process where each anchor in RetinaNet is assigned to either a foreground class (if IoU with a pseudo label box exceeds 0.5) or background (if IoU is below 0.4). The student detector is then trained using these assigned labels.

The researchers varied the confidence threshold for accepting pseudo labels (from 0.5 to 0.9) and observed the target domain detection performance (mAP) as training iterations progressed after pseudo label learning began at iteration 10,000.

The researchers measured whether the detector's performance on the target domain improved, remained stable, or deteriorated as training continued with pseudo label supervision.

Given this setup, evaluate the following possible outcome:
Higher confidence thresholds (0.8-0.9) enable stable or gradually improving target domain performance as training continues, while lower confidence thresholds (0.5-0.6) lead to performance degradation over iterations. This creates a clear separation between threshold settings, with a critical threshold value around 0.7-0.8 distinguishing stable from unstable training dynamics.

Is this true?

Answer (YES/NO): NO